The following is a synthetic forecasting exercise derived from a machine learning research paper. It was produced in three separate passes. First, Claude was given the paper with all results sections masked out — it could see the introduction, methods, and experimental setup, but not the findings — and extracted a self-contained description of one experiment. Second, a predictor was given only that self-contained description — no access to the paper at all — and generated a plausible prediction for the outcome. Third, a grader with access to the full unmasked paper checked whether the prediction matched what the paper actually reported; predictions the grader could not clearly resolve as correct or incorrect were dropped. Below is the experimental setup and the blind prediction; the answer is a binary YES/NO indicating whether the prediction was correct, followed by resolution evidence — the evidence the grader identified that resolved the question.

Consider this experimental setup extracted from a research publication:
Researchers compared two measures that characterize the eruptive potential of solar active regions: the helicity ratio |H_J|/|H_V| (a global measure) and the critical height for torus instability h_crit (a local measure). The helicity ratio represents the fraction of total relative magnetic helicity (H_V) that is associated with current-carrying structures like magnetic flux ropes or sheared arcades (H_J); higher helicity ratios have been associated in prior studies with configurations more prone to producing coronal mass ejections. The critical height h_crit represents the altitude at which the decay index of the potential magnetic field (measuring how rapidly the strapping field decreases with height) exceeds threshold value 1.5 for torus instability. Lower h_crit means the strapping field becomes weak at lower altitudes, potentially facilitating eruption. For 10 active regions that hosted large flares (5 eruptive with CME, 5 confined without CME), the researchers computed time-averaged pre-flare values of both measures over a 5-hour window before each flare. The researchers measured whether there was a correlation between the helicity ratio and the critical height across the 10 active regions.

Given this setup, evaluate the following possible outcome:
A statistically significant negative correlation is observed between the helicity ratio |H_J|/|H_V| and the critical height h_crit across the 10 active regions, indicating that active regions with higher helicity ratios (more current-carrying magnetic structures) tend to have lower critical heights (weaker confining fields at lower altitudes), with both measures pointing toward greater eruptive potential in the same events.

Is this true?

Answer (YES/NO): NO